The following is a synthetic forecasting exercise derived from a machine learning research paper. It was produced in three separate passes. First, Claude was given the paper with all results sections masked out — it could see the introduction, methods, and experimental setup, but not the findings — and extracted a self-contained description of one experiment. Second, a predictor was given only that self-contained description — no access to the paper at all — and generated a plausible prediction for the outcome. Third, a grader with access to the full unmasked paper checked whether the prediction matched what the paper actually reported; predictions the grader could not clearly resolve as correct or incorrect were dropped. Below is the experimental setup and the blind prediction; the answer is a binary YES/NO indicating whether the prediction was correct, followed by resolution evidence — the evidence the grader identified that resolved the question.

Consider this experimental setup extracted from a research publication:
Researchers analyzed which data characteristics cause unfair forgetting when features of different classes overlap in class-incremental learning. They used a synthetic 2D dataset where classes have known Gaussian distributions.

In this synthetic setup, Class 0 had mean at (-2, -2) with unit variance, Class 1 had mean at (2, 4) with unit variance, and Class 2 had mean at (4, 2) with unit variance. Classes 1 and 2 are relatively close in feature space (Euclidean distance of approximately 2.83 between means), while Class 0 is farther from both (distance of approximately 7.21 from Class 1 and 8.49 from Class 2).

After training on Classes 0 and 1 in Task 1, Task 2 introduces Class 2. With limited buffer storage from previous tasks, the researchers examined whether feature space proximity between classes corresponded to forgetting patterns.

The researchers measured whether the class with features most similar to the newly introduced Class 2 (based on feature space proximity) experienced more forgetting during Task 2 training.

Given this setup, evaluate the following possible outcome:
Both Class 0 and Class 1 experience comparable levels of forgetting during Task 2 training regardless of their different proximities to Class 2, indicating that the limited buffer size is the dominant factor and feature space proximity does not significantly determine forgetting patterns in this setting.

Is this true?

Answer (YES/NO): NO